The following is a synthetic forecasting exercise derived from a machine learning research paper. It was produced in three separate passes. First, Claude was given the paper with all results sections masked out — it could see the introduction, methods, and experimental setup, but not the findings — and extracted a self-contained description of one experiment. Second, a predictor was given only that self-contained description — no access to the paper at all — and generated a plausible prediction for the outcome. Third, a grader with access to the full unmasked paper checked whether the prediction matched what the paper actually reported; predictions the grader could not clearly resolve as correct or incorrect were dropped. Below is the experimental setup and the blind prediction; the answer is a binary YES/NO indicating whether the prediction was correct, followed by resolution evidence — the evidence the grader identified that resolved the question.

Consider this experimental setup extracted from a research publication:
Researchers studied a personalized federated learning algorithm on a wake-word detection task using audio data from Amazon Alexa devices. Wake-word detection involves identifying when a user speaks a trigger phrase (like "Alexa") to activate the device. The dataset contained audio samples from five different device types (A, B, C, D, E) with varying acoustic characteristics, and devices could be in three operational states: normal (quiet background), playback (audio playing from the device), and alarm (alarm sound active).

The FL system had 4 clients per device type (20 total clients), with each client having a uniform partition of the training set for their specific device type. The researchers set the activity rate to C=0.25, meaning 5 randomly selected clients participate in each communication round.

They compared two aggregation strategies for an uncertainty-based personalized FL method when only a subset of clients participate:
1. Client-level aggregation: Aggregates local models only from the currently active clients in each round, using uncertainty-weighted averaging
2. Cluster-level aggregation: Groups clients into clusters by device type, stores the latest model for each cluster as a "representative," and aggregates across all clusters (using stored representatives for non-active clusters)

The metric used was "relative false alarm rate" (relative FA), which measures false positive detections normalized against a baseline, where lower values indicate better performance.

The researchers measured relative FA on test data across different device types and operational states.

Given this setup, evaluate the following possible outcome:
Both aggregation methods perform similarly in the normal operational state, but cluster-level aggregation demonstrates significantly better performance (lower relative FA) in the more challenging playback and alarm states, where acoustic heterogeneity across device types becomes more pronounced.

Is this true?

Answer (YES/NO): NO